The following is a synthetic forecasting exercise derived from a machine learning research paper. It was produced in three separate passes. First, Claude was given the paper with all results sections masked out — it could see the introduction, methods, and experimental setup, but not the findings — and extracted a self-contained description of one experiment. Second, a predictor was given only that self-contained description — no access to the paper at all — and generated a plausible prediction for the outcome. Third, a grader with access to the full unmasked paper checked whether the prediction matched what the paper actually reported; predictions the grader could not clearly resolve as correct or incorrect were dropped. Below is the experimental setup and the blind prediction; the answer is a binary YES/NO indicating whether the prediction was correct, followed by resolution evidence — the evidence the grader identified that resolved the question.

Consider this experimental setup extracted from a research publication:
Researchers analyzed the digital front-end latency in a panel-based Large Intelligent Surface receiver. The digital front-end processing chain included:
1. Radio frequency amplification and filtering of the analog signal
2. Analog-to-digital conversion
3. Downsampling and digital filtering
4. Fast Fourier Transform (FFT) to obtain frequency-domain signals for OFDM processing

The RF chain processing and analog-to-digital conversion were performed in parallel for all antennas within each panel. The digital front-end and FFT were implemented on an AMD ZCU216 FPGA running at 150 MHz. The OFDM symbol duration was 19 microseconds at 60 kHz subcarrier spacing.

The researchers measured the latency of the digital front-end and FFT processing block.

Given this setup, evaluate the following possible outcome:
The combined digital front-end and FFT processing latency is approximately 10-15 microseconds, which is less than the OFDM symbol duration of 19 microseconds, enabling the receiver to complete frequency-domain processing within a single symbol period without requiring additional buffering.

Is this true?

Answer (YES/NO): NO